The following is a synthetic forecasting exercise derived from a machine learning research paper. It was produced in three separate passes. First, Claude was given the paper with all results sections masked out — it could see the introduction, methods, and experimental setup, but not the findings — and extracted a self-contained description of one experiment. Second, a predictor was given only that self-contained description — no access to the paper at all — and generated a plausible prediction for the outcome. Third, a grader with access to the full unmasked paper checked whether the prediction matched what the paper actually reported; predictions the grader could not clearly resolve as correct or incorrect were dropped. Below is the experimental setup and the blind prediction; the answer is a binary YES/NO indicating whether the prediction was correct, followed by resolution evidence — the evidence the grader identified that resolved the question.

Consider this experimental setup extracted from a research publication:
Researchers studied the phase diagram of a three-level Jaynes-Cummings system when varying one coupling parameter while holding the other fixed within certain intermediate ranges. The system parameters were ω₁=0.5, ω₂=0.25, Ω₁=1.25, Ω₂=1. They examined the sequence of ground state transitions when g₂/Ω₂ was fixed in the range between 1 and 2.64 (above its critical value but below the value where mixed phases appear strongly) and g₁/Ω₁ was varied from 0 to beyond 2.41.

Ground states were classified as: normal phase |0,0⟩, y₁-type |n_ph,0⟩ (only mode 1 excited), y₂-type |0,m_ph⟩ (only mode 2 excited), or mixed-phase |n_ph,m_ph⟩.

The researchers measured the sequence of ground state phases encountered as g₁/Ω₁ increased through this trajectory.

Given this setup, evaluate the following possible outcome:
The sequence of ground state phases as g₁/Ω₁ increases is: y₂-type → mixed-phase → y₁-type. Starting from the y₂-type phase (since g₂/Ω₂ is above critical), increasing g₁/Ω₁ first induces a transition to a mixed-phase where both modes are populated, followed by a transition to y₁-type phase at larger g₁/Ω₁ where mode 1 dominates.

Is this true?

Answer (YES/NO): NO